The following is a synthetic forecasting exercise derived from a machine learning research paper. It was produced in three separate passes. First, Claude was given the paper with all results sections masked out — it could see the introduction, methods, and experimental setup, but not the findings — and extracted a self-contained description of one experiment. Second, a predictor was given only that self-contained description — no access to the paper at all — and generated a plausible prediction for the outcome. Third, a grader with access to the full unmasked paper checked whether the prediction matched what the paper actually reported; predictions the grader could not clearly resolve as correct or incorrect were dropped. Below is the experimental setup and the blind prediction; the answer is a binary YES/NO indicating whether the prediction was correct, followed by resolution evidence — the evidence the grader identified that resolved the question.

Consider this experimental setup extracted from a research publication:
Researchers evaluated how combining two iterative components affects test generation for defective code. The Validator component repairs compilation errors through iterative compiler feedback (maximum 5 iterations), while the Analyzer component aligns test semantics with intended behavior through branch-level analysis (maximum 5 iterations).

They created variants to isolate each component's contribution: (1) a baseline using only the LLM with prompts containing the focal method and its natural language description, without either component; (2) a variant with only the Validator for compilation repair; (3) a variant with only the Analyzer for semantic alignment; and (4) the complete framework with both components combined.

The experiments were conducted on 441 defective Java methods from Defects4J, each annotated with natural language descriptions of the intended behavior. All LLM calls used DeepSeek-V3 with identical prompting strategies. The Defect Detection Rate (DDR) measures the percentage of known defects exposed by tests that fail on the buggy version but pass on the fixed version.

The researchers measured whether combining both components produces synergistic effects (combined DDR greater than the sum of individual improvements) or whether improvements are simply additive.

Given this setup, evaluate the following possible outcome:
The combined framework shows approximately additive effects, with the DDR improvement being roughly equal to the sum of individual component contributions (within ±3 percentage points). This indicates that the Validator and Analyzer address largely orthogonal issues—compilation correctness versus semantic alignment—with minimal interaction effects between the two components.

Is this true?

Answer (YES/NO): YES